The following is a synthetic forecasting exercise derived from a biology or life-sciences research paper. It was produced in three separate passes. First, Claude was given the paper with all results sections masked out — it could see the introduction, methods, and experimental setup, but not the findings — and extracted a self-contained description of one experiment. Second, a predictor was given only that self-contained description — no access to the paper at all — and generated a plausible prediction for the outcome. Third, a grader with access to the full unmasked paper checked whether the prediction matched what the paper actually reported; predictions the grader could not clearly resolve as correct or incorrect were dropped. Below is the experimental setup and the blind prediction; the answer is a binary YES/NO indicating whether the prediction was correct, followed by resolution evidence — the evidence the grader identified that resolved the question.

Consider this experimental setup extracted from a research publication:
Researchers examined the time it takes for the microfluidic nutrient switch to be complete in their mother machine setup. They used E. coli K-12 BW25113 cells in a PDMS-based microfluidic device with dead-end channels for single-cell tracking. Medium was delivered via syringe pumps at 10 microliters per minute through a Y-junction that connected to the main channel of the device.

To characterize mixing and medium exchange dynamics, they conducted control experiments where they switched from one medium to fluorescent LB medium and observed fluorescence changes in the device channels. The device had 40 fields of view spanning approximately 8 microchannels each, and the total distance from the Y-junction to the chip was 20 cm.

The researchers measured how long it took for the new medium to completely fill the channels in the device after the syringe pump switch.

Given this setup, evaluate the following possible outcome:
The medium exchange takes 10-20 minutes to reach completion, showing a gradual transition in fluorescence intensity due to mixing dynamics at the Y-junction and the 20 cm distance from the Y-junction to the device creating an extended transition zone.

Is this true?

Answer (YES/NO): NO